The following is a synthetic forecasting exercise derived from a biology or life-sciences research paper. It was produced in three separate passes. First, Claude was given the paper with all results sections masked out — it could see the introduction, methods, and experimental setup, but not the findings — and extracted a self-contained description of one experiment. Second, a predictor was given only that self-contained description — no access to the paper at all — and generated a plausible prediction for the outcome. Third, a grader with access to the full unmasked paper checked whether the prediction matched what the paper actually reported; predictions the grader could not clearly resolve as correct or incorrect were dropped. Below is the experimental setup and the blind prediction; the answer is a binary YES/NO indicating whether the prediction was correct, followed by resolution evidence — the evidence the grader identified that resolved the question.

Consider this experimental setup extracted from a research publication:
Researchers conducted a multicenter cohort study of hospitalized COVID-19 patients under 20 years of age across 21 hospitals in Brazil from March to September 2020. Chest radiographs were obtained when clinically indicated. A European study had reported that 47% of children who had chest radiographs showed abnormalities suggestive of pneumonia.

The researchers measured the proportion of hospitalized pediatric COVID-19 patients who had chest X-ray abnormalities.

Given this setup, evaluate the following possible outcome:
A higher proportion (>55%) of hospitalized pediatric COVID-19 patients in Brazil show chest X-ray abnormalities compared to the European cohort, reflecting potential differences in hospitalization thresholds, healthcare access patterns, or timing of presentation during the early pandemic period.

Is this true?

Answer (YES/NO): NO